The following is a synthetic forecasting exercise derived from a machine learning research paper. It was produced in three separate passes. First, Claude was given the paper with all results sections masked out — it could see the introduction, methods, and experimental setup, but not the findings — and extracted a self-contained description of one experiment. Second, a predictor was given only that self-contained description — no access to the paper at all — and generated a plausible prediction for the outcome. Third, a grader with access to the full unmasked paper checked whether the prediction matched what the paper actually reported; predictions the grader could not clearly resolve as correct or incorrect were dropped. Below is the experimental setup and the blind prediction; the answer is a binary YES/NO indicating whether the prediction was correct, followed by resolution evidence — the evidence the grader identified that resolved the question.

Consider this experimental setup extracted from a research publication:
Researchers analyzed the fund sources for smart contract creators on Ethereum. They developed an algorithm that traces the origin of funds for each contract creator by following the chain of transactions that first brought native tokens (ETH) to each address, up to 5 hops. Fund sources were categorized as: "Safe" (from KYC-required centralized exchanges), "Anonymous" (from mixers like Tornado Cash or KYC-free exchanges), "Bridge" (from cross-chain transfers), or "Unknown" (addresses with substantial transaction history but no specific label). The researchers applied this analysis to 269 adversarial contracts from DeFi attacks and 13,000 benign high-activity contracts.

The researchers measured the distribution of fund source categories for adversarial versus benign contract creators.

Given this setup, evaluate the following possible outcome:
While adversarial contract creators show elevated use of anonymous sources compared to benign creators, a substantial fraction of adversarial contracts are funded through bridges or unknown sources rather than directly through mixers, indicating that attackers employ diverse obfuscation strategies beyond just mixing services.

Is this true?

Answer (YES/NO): NO